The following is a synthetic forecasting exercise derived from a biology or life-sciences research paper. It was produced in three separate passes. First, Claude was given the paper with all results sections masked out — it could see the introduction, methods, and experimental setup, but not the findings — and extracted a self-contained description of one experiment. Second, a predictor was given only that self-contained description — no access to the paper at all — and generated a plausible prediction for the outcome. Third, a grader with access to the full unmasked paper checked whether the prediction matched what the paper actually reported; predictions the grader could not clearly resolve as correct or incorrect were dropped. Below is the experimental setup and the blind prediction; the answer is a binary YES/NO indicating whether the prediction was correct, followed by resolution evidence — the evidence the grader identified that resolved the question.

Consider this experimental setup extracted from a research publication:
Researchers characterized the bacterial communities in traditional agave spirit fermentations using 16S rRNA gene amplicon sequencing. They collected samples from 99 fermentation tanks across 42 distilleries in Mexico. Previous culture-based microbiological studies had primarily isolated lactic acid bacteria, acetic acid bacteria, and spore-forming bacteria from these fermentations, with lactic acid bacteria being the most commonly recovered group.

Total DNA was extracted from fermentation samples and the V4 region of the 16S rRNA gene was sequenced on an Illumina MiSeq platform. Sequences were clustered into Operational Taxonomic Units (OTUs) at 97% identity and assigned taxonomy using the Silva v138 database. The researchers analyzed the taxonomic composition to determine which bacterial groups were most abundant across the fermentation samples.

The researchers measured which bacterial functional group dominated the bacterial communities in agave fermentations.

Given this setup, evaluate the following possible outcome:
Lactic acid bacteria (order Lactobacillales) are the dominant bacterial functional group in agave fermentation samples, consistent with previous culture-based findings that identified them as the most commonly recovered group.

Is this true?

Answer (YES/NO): YES